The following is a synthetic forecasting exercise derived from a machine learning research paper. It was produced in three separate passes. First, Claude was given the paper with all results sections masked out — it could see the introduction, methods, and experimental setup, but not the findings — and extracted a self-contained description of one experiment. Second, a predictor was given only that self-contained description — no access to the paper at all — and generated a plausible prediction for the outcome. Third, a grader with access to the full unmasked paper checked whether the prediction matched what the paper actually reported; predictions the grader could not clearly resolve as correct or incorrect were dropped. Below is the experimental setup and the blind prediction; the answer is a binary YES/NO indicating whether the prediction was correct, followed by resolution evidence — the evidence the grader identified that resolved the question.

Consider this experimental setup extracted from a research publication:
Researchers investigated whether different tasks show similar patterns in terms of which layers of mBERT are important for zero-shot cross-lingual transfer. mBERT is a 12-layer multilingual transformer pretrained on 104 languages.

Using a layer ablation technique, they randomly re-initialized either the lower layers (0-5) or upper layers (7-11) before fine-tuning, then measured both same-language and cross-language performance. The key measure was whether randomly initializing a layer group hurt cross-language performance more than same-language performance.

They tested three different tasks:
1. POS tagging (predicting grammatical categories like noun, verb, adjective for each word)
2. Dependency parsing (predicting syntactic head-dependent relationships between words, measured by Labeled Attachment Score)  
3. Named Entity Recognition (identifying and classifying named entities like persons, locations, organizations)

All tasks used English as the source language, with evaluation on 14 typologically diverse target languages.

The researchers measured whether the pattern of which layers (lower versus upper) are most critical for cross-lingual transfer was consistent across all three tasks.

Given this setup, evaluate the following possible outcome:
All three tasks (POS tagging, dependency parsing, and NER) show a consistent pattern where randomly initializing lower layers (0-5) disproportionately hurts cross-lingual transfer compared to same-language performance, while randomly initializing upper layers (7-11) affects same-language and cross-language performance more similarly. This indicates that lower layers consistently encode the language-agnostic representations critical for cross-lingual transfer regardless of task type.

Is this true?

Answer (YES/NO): YES